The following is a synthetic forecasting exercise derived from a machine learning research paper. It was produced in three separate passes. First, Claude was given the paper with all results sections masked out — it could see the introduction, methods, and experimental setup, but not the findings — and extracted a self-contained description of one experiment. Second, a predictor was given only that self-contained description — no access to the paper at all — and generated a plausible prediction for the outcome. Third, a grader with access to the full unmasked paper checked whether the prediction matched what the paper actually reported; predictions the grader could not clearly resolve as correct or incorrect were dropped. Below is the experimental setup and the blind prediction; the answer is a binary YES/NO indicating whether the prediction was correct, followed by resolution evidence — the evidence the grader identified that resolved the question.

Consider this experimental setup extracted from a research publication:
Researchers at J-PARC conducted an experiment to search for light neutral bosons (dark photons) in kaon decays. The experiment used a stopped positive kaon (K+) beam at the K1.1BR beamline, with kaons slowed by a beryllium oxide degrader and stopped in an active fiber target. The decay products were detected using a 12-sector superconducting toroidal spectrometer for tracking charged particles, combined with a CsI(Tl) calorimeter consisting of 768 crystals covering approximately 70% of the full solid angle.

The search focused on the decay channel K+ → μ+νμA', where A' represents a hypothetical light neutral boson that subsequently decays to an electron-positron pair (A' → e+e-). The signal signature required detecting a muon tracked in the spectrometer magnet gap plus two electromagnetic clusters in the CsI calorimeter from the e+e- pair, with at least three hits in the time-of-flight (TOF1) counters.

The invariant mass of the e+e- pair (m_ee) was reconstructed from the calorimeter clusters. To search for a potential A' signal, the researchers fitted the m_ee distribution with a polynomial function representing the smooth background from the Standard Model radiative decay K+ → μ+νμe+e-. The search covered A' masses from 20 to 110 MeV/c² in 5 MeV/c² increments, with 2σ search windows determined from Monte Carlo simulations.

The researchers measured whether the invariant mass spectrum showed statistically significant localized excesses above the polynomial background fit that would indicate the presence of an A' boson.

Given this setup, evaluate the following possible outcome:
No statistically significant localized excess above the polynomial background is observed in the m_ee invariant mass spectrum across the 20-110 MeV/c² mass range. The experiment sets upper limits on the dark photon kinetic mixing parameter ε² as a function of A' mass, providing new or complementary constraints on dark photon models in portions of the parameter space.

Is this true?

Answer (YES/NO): NO